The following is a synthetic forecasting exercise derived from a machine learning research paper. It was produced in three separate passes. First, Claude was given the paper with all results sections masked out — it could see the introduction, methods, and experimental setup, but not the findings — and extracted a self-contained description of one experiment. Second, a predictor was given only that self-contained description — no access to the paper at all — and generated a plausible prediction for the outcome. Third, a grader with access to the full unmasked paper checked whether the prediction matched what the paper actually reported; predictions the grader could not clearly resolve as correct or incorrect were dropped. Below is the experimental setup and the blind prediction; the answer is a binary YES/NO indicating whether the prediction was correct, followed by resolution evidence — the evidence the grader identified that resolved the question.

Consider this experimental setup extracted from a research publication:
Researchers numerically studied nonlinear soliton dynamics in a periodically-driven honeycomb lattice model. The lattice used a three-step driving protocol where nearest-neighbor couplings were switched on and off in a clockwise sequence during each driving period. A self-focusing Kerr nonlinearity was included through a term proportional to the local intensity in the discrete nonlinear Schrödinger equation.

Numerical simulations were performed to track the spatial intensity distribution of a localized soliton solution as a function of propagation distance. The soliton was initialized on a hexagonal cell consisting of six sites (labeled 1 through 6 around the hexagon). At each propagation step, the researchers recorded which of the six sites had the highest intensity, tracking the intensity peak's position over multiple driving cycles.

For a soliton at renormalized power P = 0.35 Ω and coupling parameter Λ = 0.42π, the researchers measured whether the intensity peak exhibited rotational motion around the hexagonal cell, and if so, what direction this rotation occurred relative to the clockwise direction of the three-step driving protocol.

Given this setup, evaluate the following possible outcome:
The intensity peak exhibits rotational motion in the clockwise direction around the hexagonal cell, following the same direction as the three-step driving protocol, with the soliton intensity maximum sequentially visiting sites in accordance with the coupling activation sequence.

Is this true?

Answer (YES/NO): YES